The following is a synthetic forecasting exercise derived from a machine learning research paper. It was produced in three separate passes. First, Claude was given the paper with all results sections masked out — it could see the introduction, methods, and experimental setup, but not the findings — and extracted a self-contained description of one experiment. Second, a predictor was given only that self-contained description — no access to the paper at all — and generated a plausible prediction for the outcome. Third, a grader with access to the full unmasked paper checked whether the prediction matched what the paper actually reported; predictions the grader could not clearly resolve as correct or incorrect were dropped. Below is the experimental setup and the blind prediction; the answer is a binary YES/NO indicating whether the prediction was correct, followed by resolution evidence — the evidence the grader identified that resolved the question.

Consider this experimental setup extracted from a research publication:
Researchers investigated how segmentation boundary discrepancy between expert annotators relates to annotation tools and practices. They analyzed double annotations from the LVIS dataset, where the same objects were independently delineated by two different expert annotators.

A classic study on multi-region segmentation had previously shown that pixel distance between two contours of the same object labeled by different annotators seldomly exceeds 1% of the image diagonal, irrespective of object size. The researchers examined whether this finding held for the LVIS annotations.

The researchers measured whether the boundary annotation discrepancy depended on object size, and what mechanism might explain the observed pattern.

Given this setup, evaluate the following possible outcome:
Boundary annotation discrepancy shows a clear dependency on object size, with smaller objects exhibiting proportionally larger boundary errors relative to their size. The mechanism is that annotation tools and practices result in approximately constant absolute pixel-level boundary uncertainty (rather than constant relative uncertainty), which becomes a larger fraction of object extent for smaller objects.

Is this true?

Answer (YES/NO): NO